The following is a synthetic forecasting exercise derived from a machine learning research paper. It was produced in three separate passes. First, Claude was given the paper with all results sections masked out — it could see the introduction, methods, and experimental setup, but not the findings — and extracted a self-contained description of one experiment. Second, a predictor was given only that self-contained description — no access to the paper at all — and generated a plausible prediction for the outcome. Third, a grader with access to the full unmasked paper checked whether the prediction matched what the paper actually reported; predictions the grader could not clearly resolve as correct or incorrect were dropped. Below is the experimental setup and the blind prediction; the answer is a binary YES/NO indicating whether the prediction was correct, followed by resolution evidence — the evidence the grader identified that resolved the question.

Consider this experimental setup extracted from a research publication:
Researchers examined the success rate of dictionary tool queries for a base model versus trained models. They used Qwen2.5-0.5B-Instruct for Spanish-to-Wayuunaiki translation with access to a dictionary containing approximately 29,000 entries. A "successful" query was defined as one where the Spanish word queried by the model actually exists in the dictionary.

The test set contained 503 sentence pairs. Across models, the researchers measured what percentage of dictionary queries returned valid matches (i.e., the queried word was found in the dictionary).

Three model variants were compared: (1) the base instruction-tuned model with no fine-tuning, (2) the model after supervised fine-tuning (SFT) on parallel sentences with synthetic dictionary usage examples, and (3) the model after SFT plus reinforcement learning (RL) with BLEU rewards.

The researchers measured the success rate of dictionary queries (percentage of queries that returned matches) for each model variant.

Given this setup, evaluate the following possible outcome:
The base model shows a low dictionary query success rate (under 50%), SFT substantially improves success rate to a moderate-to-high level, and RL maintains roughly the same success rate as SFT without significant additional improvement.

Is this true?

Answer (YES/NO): NO